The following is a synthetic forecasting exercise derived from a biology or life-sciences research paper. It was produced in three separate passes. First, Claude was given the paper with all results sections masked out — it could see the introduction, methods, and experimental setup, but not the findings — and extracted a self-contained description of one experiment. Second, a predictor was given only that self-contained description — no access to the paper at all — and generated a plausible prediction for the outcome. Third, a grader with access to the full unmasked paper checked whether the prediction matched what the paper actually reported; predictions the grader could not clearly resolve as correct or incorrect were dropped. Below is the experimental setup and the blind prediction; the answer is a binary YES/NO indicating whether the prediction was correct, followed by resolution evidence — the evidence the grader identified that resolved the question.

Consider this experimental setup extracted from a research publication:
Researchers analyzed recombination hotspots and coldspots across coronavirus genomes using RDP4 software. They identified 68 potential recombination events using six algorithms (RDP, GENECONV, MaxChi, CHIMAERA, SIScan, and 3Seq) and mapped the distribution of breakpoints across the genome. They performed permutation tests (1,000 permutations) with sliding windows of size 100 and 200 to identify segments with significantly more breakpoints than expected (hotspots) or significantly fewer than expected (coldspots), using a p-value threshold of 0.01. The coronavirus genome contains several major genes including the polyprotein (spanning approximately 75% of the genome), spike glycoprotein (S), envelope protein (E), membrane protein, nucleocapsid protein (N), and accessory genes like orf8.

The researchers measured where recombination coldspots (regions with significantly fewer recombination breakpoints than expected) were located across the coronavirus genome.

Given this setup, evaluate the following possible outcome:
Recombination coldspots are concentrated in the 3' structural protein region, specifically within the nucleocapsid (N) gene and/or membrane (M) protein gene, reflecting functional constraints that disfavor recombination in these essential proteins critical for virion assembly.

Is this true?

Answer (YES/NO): NO